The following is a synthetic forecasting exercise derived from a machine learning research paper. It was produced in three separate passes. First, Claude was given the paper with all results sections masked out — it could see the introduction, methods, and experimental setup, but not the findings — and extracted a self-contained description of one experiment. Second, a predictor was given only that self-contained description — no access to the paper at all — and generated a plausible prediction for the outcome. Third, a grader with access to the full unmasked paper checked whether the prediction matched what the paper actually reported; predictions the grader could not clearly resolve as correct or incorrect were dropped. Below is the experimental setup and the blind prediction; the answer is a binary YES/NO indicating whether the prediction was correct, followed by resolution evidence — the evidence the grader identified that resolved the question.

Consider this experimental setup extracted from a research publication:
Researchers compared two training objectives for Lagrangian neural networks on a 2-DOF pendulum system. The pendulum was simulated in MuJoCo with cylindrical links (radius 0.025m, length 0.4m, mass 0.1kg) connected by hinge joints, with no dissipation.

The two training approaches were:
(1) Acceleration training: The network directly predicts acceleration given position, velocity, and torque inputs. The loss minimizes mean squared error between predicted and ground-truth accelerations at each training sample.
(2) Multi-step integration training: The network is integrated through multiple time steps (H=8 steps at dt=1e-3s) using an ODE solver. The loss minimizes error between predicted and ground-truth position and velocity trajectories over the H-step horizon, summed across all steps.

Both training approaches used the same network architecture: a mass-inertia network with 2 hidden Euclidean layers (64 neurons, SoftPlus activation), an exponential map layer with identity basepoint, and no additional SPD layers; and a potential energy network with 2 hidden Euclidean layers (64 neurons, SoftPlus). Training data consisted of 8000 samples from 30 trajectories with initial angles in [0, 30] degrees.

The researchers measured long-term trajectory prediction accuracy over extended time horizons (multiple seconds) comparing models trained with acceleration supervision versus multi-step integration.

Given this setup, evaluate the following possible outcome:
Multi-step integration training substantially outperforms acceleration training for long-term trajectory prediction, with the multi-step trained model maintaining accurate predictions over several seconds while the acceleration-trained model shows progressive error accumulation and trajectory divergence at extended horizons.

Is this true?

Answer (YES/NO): YES